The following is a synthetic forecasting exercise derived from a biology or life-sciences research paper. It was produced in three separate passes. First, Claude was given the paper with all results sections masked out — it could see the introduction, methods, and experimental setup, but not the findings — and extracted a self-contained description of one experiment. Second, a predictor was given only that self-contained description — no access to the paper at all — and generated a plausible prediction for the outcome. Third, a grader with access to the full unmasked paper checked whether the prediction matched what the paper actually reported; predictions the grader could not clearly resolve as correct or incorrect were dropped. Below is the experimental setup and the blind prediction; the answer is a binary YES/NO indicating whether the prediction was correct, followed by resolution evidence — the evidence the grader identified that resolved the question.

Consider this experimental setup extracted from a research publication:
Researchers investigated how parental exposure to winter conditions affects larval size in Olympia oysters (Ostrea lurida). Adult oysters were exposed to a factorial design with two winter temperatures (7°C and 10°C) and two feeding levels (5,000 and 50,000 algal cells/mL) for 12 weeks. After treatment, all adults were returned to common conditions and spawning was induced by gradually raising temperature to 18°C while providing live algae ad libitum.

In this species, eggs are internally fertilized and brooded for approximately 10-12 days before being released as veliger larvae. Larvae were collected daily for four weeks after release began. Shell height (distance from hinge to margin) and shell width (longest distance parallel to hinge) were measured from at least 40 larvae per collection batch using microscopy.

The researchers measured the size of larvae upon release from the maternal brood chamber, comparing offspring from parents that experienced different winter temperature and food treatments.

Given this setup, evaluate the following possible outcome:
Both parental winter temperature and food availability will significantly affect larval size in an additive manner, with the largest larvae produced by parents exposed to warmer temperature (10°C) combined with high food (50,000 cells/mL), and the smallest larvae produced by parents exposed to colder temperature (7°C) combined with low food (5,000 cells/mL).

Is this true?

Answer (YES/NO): NO